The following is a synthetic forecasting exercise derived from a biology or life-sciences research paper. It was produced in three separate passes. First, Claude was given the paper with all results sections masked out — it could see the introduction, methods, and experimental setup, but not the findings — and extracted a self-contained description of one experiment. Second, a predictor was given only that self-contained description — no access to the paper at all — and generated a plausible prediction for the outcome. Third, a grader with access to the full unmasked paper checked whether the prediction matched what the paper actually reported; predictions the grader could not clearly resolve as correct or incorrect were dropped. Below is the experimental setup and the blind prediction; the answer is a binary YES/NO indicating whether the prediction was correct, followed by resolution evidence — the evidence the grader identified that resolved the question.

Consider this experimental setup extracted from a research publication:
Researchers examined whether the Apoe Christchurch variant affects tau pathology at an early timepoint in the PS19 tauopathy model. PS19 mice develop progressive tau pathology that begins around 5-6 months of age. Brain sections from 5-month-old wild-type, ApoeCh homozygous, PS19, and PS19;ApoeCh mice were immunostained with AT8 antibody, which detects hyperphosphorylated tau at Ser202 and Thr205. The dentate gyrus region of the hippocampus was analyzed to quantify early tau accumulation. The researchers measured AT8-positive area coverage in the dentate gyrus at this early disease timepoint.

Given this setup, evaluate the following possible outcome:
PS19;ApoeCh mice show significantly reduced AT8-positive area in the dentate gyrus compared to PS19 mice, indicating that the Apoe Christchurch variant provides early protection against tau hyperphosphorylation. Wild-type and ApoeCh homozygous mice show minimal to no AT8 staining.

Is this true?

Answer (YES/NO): NO